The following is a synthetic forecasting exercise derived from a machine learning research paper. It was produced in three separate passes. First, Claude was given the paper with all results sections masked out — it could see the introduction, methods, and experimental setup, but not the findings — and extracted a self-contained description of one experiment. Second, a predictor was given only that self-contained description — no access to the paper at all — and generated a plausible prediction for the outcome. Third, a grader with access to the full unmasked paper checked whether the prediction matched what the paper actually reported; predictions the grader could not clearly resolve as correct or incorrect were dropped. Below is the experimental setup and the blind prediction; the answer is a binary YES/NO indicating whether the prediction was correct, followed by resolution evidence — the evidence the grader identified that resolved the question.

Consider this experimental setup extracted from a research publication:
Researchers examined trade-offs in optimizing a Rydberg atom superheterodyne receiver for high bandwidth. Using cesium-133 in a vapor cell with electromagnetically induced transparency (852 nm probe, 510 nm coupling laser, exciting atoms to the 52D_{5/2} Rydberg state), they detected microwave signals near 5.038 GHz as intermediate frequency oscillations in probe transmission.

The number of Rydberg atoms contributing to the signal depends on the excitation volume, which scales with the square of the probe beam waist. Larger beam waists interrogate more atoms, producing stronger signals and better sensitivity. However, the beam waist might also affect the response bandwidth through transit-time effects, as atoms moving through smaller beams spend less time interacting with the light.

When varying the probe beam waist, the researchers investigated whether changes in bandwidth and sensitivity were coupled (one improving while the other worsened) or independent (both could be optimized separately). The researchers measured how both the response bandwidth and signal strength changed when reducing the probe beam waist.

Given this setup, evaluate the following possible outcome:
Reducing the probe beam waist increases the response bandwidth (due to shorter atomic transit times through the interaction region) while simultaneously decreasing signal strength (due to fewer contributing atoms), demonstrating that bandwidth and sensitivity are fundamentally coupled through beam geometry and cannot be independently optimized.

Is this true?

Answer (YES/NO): NO